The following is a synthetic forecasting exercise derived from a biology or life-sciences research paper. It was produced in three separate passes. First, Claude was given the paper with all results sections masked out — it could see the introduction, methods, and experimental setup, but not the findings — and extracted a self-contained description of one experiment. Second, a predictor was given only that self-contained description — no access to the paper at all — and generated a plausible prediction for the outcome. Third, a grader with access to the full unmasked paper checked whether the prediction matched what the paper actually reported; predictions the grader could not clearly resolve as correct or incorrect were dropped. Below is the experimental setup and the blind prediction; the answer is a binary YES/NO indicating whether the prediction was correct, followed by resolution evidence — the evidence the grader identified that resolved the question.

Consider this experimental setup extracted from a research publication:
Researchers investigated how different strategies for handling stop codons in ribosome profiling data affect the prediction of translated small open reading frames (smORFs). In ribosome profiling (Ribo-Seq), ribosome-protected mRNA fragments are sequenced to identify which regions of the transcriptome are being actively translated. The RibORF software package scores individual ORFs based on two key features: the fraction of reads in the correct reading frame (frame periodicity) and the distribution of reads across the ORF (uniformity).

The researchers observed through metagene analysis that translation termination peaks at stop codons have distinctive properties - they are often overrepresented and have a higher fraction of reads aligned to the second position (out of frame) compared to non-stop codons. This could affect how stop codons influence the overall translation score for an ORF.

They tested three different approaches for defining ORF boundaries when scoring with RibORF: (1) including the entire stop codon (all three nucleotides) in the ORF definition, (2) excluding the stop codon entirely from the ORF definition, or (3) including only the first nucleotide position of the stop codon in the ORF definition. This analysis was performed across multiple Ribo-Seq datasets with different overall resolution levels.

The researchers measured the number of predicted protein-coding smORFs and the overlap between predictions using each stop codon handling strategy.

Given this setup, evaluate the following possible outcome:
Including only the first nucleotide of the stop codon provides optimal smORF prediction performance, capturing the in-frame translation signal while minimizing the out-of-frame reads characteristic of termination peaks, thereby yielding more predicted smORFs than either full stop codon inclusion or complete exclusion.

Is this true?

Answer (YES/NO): YES